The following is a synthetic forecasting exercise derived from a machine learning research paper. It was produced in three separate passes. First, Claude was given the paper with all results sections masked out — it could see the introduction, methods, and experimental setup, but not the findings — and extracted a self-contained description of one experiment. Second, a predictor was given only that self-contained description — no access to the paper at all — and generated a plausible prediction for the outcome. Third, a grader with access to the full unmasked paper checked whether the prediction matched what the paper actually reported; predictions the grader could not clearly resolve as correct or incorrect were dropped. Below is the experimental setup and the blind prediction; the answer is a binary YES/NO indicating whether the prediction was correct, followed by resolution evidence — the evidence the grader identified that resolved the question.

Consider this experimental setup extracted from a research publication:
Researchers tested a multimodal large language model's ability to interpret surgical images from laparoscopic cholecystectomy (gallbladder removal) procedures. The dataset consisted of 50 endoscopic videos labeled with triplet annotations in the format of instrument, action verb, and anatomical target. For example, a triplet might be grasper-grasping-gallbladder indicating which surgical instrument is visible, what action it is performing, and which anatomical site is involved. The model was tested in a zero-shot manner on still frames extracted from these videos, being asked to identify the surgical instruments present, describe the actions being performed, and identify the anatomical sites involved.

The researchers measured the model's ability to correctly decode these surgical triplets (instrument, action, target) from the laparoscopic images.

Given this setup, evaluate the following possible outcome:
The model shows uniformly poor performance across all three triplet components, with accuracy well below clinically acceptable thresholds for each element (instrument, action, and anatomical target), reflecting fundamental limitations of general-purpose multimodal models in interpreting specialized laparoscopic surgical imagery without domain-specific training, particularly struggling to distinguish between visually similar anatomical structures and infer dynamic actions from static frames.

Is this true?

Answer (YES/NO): NO